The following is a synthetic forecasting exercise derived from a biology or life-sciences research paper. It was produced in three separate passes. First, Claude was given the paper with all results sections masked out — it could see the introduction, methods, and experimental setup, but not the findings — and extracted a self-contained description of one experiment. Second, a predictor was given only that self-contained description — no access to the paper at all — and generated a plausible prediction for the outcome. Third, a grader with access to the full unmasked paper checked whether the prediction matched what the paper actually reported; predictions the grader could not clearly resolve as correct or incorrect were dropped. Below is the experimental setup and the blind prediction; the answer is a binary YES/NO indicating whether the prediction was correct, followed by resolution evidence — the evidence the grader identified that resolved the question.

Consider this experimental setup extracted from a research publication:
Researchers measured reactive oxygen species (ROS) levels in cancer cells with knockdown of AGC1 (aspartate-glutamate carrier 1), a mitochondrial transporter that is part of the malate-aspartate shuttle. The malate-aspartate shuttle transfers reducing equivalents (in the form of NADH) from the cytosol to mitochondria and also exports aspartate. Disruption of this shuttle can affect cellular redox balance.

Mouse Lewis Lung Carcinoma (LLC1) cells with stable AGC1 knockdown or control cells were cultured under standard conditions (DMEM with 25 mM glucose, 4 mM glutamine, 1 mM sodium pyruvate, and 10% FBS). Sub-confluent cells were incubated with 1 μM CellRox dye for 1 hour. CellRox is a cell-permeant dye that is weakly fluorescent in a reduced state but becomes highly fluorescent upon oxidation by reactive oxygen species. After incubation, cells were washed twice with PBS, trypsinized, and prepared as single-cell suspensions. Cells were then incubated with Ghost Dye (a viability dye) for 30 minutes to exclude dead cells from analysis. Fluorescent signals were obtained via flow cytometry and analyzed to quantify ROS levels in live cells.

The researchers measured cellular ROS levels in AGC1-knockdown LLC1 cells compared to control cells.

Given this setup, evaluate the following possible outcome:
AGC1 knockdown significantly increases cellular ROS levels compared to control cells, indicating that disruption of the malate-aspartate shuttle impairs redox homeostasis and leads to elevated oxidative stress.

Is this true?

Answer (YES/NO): NO